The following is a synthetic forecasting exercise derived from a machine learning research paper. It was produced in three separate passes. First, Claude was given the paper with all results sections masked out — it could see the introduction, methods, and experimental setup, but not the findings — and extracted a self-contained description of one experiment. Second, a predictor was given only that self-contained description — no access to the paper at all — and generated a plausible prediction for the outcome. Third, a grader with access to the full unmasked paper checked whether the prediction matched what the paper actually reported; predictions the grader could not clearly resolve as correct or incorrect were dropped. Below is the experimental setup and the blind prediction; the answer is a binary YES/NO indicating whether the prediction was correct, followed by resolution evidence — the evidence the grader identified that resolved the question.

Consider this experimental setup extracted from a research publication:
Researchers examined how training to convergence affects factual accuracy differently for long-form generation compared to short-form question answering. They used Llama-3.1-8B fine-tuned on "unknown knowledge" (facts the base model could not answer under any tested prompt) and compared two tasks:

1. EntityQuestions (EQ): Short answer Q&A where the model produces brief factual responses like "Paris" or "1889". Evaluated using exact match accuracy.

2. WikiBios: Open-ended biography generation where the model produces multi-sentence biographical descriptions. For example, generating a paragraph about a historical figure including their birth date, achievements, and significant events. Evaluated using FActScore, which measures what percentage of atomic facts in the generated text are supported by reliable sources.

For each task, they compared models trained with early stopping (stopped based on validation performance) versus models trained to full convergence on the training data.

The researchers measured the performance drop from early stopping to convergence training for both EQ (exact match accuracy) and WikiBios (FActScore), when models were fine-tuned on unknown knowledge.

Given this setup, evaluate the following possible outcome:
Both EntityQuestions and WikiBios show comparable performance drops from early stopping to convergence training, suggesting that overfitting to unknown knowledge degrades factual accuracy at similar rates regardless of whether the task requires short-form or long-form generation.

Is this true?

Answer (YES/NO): NO